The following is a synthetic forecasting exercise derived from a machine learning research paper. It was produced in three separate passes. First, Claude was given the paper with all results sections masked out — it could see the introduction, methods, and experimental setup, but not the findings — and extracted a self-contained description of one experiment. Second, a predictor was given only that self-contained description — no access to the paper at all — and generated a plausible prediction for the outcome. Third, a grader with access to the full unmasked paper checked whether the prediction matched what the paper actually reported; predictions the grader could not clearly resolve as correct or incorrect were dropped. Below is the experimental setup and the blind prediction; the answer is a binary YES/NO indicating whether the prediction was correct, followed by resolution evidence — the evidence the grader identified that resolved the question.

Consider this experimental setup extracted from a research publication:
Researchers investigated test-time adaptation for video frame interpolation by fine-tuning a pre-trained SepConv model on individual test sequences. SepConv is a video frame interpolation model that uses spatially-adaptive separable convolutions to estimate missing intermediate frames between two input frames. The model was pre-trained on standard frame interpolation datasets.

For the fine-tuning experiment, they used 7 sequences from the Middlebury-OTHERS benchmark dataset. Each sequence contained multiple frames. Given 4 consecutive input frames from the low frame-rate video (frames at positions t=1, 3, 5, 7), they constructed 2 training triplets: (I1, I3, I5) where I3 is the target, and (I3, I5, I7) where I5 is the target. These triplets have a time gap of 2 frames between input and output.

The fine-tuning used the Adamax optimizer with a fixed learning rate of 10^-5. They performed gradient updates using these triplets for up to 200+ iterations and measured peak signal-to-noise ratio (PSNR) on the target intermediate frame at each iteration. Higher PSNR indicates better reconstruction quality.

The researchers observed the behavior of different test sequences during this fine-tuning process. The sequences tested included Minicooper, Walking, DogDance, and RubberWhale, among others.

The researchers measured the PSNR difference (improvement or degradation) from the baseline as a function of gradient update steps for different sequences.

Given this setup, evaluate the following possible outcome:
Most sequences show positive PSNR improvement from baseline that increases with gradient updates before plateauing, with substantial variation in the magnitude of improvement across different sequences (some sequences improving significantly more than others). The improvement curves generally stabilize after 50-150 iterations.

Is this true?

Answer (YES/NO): NO